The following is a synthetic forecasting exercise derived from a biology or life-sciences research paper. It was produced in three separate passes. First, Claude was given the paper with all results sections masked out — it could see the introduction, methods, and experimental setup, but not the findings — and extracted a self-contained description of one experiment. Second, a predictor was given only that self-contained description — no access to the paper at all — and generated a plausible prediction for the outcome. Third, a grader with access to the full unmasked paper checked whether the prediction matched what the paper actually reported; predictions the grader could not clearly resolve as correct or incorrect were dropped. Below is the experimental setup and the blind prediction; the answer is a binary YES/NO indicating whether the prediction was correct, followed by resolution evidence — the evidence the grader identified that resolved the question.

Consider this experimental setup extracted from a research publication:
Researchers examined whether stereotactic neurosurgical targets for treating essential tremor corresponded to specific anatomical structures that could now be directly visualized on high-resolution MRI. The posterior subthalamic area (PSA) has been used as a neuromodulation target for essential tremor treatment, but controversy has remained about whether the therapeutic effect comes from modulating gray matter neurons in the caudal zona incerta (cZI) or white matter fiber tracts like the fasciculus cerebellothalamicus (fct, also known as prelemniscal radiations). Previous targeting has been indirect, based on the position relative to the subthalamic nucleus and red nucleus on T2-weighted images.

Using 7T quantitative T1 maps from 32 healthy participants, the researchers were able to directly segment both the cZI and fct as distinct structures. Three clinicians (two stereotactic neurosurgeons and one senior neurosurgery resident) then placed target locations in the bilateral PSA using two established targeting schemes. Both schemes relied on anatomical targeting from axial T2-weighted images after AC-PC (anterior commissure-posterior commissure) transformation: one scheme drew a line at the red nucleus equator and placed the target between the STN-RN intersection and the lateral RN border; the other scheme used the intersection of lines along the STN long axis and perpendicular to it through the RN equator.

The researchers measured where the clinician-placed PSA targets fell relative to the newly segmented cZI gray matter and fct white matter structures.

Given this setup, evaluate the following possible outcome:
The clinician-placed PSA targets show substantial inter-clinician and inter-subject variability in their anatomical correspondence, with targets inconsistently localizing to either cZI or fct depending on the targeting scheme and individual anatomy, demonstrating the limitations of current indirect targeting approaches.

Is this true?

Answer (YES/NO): NO